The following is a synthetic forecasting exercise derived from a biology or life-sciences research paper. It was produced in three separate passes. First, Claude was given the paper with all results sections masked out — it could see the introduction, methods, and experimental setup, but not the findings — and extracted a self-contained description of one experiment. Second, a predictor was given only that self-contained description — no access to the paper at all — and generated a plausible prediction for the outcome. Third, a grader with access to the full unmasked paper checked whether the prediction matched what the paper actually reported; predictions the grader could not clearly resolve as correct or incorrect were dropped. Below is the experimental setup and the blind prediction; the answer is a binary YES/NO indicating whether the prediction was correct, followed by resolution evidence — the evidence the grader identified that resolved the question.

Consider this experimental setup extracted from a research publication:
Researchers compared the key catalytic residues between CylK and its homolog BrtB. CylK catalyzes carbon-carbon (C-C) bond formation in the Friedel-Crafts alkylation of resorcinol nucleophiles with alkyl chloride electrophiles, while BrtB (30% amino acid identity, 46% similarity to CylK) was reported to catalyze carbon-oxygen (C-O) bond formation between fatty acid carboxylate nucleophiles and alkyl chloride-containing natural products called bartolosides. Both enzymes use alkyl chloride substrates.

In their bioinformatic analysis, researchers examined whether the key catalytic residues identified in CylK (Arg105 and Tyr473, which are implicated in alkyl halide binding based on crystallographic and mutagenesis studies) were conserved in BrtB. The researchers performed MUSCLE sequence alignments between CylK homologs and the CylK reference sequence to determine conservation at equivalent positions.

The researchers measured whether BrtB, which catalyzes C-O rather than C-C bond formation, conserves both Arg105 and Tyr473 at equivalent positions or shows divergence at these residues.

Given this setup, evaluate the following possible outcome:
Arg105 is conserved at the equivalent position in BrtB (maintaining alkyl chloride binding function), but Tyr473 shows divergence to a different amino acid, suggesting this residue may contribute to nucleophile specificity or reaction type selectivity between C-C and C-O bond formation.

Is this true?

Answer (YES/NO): NO